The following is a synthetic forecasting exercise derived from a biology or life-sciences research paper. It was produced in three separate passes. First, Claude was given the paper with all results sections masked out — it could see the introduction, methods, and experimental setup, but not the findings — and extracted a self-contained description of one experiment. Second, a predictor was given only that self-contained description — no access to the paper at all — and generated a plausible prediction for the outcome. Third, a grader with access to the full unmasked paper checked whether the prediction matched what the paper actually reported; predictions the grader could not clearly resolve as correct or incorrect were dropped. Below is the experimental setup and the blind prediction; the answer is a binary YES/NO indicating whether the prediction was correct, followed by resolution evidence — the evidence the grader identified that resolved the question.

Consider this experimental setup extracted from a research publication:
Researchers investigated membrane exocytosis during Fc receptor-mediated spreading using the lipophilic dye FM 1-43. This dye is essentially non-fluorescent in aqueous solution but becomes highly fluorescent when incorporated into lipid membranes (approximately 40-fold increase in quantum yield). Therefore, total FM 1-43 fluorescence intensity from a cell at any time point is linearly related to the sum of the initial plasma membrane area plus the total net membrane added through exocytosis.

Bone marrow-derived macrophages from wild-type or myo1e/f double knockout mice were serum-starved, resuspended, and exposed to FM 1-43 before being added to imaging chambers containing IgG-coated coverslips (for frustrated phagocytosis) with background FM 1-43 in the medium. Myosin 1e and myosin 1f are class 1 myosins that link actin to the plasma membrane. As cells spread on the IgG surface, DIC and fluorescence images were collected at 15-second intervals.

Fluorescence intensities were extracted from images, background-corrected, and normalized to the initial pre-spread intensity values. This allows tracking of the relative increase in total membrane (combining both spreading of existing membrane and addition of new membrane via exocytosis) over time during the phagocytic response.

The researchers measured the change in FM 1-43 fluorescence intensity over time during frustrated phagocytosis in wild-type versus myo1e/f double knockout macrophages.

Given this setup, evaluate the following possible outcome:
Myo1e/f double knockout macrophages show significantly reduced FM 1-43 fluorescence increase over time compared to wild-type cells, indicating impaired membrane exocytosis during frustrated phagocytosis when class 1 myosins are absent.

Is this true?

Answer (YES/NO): NO